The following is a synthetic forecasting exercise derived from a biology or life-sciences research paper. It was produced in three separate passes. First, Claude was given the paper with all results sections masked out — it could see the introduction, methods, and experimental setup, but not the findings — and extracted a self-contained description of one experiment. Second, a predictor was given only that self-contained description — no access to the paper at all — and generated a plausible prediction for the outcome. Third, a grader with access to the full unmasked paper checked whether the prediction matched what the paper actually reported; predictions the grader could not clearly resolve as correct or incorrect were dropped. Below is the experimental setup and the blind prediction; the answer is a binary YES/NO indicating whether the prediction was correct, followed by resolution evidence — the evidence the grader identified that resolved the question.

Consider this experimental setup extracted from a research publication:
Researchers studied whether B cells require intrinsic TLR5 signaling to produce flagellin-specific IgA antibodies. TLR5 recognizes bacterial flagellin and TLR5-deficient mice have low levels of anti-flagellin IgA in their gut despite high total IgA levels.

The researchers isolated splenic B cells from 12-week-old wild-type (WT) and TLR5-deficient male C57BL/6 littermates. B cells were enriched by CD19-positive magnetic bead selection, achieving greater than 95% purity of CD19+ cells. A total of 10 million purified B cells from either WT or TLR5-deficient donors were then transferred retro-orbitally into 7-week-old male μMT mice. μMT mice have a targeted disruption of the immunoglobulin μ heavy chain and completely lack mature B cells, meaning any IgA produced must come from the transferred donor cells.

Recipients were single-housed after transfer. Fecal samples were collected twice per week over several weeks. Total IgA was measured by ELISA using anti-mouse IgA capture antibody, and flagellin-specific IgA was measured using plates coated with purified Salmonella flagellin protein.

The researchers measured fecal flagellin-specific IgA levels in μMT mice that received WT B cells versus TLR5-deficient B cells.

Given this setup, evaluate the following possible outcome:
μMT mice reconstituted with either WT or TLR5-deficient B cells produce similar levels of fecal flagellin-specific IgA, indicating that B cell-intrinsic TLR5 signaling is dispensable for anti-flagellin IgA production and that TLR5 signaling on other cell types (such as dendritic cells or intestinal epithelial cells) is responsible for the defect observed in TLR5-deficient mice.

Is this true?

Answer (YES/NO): NO